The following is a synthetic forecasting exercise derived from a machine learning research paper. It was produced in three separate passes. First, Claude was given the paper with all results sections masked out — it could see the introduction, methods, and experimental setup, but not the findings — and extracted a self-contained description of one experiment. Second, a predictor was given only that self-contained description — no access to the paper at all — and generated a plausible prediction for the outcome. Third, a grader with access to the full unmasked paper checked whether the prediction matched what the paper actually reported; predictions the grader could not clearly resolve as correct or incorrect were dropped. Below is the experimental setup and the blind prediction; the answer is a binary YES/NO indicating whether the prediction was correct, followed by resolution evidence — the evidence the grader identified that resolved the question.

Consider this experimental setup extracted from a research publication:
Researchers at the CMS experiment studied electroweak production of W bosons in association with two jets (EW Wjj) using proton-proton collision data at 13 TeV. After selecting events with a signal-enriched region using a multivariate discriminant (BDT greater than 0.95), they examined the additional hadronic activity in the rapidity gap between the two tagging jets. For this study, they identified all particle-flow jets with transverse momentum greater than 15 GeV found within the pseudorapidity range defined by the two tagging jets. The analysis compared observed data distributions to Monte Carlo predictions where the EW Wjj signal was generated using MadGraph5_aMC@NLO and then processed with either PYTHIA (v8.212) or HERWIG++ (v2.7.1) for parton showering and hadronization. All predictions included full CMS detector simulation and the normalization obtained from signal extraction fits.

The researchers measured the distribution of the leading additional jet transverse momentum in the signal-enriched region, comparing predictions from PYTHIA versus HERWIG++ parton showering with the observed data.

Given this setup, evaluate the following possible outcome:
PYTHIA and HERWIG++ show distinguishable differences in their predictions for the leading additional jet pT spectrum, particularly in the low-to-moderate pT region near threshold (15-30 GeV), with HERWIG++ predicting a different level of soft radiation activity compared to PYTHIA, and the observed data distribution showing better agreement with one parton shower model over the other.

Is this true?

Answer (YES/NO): YES